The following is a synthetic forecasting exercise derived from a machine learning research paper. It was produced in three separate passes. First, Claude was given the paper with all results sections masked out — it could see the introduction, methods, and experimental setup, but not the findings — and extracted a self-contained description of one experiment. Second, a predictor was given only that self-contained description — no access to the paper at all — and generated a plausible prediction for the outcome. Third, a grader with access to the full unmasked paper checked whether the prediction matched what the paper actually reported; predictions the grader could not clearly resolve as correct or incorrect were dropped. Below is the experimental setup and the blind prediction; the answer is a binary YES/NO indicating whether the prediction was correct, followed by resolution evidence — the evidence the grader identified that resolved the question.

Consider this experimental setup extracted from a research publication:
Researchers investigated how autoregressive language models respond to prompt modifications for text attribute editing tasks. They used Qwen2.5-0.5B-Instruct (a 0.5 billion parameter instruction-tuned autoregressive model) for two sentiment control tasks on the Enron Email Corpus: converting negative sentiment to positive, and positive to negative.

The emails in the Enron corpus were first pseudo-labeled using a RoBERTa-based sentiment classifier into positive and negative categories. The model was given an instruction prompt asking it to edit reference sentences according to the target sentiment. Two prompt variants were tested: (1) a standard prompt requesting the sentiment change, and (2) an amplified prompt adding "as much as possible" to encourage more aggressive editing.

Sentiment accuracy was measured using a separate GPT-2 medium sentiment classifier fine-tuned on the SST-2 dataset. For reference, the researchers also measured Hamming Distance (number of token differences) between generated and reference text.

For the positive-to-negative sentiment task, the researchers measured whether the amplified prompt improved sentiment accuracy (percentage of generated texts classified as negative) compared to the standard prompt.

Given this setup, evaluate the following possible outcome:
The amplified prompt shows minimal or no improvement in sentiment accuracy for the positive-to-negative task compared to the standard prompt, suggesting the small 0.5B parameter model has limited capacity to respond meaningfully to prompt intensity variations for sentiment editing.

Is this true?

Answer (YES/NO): YES